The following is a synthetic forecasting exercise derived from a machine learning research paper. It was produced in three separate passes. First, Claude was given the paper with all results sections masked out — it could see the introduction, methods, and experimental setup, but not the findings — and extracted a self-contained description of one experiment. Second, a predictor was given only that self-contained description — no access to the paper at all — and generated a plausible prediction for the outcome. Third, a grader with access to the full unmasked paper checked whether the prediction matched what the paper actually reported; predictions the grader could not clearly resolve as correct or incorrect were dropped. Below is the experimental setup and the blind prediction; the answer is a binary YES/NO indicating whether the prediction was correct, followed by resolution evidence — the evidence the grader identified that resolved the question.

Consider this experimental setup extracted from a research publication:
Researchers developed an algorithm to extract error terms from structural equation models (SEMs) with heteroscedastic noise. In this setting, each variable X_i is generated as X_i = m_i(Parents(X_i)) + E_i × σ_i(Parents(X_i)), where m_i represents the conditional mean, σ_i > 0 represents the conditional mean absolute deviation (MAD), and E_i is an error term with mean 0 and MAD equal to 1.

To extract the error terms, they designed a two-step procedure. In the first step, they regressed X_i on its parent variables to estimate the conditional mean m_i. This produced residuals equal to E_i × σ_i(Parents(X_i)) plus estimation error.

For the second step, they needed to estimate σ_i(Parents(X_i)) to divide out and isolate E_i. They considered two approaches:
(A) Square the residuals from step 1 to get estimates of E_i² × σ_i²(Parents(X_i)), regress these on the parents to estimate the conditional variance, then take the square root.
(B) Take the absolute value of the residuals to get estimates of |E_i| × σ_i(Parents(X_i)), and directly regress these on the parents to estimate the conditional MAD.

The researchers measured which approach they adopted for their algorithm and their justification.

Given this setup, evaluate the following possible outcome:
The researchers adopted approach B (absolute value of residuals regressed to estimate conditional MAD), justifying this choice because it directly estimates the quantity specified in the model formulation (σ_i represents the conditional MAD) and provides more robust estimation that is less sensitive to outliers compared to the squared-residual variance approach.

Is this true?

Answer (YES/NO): NO